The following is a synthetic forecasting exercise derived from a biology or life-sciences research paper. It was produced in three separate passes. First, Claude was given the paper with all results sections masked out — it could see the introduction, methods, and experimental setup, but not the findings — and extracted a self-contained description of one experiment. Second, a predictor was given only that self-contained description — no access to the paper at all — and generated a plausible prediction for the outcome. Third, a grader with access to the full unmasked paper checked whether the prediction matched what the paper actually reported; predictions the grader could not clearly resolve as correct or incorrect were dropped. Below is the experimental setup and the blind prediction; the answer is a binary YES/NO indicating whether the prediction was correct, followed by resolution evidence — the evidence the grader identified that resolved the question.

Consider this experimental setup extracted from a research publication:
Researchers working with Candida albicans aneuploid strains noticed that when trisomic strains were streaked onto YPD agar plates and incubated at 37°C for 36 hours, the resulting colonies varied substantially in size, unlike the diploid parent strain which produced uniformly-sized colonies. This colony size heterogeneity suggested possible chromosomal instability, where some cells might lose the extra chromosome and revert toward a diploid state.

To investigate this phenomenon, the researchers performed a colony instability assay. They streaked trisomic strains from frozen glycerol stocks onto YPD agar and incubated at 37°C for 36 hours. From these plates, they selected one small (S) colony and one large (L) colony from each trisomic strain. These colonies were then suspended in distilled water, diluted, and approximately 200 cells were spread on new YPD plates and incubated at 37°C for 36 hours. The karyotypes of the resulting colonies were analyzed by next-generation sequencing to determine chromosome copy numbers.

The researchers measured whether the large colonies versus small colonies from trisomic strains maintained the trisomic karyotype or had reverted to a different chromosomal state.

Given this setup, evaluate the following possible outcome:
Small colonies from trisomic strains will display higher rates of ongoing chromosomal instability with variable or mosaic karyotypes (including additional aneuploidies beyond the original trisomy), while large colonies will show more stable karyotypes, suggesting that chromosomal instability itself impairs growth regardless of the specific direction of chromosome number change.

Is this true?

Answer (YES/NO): NO